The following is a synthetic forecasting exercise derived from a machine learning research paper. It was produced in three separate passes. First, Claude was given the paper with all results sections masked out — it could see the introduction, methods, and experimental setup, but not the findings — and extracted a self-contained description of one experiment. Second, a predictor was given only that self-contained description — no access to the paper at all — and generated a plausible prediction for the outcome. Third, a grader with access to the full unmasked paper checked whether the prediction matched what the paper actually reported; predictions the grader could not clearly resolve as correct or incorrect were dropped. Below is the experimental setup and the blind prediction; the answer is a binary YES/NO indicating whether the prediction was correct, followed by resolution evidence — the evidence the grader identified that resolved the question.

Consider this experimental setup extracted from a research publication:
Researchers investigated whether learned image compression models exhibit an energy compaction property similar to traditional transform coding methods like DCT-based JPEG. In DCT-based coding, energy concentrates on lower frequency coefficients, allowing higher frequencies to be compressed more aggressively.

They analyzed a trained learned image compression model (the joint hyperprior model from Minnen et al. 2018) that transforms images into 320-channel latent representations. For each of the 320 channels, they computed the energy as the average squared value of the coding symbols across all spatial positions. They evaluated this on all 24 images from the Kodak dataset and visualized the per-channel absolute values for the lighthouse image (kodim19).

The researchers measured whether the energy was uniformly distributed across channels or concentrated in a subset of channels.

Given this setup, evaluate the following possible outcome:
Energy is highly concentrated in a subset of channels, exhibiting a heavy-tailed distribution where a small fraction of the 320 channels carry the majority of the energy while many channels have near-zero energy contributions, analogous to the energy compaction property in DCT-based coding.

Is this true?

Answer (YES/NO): YES